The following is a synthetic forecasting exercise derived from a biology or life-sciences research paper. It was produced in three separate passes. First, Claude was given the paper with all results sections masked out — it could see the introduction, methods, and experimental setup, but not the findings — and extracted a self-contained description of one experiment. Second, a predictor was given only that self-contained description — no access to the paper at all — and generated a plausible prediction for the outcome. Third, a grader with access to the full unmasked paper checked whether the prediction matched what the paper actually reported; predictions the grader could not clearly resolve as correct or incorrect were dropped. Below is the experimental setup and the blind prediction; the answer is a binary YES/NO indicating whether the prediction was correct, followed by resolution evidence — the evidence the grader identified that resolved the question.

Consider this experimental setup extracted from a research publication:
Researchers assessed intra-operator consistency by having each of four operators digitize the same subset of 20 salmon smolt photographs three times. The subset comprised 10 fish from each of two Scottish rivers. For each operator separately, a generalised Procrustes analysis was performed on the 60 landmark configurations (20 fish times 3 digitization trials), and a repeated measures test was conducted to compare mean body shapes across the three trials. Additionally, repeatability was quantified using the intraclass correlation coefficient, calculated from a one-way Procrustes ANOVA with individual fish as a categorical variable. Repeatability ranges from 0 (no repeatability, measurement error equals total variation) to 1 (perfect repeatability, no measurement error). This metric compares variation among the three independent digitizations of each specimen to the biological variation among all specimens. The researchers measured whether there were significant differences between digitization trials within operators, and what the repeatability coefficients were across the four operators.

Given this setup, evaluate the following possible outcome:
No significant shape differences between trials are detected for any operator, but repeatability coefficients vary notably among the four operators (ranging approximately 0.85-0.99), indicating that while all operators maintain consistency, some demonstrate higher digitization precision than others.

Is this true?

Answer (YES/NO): NO